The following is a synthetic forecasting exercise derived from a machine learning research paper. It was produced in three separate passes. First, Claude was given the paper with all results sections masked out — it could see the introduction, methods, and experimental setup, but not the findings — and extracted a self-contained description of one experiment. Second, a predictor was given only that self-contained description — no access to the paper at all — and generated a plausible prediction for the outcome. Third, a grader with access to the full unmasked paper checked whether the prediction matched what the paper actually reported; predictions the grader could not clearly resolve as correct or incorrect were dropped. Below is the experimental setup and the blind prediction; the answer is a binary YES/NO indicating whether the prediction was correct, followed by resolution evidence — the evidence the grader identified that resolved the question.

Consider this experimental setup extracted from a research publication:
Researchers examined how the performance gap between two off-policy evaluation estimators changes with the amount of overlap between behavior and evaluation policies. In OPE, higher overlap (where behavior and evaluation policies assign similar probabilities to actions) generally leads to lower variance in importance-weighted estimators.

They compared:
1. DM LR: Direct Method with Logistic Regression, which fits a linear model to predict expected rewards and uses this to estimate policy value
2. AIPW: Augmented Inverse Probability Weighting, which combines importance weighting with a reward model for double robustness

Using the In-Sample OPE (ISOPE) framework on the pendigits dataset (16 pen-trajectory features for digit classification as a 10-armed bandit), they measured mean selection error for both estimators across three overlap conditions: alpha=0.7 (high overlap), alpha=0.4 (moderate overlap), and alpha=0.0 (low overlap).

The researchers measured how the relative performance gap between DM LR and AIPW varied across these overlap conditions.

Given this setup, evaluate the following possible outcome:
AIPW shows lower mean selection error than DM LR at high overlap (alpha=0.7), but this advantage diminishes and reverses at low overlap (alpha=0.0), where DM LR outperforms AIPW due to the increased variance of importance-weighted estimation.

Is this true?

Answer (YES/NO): NO